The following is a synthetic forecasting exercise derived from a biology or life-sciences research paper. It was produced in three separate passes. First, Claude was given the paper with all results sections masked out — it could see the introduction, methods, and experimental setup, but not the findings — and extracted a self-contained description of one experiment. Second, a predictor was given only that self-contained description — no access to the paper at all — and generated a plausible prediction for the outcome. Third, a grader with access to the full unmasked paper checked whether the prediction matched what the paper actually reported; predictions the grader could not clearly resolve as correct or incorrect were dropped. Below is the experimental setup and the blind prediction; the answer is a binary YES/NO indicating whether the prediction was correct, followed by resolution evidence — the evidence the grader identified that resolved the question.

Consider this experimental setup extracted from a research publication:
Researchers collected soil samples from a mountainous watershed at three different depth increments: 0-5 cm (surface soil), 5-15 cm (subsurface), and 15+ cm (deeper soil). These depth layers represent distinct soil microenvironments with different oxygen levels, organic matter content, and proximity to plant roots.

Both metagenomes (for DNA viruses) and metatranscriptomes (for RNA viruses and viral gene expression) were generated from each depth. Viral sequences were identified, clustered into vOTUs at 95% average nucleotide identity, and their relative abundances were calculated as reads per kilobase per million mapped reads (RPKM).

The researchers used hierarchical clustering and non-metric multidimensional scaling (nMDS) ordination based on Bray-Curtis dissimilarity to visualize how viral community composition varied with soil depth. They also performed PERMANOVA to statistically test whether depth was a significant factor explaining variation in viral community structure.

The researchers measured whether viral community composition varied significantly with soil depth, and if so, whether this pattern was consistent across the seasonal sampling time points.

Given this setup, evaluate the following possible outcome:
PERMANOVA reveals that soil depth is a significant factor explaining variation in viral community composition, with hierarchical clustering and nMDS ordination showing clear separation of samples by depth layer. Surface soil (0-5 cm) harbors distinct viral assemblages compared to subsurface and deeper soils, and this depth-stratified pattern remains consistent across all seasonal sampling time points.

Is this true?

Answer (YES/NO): NO